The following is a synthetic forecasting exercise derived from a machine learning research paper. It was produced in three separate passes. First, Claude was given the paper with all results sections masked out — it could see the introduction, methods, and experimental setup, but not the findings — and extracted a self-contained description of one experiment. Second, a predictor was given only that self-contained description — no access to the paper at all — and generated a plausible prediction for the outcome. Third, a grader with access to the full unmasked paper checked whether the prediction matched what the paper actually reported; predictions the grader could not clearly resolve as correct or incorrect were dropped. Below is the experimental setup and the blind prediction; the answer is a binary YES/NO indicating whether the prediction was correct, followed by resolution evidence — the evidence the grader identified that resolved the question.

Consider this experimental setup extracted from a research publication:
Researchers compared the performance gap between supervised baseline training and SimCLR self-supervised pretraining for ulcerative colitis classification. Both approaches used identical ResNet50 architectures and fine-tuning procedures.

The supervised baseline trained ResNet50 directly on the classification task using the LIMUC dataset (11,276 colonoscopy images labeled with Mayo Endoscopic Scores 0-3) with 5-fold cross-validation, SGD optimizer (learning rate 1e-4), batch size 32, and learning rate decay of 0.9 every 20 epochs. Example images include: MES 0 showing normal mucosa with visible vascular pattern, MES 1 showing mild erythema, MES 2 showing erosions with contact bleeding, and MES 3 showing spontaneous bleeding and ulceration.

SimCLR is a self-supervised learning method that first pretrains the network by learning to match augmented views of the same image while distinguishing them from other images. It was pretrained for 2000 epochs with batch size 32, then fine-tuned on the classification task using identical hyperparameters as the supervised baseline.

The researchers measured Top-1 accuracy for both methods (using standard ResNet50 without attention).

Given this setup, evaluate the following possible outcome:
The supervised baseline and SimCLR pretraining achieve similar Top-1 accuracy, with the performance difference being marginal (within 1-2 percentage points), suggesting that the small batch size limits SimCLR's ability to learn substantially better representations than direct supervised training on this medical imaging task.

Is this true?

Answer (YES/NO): YES